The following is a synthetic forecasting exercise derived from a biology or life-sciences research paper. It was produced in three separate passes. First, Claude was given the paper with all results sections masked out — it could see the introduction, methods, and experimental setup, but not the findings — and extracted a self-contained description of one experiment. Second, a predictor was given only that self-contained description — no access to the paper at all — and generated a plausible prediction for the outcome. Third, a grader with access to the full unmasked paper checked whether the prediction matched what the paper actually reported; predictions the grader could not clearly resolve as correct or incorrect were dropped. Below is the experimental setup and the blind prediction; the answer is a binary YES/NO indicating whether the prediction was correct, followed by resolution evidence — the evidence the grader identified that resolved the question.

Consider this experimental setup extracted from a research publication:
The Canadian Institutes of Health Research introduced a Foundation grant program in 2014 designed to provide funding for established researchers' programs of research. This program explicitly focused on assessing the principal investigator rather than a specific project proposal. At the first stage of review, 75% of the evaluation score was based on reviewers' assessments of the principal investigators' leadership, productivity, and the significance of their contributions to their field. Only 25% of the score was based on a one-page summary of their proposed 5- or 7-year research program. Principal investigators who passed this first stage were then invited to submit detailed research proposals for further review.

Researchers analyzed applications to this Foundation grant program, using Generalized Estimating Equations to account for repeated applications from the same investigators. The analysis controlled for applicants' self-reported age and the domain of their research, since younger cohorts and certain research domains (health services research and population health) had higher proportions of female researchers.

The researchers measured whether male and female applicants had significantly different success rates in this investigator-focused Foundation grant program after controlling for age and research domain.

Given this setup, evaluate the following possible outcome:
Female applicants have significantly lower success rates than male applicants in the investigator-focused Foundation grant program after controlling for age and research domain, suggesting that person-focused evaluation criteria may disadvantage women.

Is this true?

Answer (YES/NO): YES